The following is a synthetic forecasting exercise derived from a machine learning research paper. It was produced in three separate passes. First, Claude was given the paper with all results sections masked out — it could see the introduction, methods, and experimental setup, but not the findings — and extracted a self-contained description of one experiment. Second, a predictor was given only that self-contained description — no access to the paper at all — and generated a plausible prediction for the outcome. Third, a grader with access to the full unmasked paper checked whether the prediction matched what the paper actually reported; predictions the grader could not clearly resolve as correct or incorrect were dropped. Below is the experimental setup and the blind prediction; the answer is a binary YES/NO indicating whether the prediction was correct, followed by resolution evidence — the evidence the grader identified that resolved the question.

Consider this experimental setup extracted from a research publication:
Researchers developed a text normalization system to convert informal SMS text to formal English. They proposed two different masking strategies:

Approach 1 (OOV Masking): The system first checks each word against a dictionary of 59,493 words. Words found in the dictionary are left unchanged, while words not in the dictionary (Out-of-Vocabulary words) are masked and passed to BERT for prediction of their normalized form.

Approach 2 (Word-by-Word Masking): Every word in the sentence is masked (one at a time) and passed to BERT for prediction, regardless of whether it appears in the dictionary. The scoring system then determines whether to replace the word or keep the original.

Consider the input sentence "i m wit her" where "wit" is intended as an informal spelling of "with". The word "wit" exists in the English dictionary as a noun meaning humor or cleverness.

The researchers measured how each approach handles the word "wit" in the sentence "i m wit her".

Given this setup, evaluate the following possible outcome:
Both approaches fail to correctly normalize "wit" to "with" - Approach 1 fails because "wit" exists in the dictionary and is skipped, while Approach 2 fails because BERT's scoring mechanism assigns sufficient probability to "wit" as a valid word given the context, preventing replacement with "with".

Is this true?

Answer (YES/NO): NO